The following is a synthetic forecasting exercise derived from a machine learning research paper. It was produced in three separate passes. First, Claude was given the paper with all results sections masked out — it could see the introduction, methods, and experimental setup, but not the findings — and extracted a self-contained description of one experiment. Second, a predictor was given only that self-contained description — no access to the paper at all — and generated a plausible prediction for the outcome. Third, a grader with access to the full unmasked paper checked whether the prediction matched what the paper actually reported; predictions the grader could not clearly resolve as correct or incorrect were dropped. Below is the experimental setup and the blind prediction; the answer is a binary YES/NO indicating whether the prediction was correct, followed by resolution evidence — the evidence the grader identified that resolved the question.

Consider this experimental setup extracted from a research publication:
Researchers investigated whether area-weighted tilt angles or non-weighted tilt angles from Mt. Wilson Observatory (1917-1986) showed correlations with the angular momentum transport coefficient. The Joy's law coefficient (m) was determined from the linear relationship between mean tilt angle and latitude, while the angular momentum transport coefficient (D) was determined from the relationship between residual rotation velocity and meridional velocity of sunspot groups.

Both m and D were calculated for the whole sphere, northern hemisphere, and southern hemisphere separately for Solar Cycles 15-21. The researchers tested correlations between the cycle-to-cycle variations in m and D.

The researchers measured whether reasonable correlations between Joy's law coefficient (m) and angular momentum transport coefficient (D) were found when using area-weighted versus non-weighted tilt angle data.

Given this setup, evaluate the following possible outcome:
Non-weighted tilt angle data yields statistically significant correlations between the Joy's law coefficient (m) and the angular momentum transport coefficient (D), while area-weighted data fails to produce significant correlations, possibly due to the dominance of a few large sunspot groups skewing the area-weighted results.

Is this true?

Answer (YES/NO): YES